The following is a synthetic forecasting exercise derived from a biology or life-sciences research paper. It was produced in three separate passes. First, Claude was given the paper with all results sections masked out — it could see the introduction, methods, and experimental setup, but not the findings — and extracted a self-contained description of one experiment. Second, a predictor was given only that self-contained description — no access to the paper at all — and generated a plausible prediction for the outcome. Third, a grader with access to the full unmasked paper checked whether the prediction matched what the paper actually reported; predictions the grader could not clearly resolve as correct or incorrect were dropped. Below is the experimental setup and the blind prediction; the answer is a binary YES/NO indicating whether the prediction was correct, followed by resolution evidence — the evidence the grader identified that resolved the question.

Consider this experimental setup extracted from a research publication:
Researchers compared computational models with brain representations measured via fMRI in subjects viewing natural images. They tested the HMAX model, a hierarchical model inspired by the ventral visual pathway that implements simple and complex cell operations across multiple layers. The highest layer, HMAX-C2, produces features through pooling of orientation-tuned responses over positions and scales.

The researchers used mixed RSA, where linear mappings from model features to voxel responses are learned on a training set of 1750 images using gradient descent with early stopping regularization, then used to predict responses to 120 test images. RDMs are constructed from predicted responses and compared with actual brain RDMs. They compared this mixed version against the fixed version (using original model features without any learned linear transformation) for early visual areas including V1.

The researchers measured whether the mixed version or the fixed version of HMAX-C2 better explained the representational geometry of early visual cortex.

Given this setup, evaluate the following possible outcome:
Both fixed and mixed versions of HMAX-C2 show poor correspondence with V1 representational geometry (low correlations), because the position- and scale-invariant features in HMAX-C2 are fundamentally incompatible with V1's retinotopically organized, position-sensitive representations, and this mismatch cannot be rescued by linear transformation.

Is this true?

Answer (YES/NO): NO